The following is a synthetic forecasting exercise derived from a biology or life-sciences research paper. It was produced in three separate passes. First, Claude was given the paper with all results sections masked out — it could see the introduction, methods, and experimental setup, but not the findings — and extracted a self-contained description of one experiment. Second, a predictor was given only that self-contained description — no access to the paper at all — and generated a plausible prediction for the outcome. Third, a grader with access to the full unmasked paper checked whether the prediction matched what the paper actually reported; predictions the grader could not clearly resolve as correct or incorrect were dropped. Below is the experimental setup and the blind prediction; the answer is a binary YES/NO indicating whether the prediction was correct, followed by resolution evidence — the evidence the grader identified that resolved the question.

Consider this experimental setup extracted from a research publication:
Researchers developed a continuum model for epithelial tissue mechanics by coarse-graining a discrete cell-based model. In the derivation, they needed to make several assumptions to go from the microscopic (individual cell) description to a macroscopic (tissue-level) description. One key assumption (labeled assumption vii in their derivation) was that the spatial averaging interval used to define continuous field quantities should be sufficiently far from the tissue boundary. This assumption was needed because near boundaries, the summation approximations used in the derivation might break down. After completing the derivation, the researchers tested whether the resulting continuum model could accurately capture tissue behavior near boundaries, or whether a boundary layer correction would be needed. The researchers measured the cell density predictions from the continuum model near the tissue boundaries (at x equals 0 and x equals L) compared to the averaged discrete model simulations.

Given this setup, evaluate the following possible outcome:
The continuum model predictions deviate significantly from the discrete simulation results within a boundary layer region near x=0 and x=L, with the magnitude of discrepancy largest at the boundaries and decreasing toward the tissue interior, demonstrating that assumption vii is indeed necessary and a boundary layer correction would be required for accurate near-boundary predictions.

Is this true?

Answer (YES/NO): NO